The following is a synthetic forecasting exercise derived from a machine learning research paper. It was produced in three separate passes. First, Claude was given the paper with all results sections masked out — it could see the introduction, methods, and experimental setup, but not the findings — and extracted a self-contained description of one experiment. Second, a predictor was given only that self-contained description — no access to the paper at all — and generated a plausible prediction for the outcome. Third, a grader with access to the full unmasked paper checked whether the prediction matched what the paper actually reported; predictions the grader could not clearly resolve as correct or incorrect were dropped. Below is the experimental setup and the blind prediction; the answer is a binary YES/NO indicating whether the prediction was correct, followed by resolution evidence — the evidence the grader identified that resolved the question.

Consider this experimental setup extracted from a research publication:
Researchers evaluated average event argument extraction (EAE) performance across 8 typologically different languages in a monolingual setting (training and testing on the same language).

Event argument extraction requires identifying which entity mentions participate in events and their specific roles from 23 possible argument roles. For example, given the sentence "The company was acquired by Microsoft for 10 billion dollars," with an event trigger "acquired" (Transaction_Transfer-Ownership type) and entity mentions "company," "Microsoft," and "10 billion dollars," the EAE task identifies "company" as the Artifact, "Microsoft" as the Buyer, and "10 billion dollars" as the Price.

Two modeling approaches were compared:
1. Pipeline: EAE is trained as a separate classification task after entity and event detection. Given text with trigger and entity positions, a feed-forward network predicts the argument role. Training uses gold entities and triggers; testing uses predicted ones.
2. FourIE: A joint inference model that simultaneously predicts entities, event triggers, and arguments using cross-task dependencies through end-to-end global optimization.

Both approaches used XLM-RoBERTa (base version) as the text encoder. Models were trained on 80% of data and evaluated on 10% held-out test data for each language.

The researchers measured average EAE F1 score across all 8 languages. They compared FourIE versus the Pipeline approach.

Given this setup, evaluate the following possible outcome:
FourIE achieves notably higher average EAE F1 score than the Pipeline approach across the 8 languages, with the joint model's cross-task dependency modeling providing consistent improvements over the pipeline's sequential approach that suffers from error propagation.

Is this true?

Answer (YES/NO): YES